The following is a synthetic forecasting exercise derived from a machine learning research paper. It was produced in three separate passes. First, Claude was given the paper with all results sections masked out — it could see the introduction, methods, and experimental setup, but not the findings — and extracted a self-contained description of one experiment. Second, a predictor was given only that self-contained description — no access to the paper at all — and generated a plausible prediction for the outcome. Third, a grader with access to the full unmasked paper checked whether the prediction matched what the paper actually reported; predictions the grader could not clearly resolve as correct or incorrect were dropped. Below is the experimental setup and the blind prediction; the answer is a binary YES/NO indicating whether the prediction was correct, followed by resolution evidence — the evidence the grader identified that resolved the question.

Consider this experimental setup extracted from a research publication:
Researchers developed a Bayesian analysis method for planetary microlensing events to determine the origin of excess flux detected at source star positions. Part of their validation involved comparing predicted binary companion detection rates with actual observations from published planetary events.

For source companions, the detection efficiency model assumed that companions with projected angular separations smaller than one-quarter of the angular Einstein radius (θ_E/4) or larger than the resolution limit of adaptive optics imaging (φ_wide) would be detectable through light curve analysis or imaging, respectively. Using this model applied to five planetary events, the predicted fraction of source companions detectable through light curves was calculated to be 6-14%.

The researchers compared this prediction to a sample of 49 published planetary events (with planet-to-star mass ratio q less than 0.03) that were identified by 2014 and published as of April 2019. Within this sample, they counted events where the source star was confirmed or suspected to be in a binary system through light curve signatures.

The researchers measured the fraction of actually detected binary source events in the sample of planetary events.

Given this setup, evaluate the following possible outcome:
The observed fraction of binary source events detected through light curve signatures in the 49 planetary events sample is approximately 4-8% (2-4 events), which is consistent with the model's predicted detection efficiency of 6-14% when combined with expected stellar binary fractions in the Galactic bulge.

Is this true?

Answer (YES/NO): YES